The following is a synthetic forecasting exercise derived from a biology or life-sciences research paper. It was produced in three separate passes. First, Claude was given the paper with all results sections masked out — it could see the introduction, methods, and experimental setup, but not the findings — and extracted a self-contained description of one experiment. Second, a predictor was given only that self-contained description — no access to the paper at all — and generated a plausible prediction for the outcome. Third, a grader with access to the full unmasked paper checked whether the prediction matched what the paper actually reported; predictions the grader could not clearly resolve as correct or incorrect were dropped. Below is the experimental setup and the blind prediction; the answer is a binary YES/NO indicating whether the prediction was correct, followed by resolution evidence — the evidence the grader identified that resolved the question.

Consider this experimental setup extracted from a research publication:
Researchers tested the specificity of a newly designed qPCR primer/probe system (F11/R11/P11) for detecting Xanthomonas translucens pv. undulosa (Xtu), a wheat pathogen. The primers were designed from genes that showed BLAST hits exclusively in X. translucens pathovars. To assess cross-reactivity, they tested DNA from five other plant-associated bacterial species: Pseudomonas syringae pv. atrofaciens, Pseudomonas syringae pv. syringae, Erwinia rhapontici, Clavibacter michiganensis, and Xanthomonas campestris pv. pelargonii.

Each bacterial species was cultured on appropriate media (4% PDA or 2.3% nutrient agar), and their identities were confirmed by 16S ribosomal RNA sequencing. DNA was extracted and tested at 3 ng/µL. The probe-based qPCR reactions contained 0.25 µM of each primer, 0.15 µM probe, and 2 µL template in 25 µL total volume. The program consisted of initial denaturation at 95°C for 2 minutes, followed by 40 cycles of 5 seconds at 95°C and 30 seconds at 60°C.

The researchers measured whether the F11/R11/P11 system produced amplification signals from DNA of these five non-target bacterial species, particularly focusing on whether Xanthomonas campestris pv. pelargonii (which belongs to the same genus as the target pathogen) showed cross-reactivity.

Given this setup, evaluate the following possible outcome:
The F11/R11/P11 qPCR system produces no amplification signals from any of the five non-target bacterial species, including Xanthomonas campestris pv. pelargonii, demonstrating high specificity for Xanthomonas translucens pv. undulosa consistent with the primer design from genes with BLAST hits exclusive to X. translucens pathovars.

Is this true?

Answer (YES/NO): NO